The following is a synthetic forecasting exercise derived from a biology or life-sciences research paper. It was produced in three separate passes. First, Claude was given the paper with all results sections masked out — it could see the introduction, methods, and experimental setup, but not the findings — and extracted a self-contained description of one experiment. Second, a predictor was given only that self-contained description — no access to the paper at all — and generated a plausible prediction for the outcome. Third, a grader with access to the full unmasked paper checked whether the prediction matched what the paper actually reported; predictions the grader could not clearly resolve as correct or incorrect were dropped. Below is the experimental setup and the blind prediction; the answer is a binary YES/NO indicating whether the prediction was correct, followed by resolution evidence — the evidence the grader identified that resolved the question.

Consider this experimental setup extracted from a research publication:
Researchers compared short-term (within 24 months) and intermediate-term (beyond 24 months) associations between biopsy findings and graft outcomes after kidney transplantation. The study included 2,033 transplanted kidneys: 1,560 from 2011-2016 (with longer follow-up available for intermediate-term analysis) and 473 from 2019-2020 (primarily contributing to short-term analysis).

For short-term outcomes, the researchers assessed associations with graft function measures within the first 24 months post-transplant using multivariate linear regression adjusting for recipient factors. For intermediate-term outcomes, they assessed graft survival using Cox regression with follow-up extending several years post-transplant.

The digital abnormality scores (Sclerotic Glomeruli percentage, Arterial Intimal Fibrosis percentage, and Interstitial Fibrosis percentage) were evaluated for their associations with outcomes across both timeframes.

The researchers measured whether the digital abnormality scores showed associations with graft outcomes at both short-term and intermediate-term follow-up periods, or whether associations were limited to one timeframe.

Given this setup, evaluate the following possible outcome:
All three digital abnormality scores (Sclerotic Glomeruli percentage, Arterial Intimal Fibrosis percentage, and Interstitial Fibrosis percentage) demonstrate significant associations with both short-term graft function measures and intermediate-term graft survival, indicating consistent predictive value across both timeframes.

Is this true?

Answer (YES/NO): YES